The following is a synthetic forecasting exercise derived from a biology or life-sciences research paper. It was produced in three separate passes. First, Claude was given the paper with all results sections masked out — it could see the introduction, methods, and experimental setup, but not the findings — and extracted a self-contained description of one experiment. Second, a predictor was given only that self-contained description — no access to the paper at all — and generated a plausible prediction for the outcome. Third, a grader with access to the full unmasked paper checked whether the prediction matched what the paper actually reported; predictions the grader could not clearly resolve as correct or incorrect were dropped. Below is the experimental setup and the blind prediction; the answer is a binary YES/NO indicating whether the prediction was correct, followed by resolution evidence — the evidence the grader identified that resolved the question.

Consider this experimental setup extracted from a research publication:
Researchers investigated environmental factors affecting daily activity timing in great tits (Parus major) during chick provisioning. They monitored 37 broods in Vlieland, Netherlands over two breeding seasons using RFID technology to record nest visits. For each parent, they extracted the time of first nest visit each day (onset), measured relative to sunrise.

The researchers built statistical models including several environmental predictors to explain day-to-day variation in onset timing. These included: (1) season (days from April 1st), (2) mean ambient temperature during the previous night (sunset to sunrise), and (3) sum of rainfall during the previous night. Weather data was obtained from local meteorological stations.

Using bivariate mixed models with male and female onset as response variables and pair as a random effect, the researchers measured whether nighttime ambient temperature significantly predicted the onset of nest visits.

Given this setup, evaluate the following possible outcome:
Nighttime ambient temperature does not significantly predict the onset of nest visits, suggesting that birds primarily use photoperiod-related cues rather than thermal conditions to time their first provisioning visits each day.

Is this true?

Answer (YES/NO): YES